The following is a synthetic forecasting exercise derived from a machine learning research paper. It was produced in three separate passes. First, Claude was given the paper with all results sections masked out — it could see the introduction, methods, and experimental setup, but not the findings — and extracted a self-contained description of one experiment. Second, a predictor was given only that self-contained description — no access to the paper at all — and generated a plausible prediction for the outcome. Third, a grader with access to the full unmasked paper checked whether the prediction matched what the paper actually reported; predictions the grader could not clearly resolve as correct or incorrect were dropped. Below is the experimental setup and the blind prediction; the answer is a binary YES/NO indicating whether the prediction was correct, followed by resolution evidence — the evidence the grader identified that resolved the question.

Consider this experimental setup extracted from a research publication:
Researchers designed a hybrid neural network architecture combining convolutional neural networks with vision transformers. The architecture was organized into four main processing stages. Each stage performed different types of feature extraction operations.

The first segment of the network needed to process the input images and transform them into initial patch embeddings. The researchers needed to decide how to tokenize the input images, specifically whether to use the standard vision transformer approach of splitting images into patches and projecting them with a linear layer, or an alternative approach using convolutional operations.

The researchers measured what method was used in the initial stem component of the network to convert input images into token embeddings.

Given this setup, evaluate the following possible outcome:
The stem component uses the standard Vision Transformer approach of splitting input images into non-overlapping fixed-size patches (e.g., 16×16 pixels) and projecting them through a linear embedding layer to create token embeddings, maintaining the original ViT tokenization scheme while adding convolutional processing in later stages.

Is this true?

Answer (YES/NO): NO